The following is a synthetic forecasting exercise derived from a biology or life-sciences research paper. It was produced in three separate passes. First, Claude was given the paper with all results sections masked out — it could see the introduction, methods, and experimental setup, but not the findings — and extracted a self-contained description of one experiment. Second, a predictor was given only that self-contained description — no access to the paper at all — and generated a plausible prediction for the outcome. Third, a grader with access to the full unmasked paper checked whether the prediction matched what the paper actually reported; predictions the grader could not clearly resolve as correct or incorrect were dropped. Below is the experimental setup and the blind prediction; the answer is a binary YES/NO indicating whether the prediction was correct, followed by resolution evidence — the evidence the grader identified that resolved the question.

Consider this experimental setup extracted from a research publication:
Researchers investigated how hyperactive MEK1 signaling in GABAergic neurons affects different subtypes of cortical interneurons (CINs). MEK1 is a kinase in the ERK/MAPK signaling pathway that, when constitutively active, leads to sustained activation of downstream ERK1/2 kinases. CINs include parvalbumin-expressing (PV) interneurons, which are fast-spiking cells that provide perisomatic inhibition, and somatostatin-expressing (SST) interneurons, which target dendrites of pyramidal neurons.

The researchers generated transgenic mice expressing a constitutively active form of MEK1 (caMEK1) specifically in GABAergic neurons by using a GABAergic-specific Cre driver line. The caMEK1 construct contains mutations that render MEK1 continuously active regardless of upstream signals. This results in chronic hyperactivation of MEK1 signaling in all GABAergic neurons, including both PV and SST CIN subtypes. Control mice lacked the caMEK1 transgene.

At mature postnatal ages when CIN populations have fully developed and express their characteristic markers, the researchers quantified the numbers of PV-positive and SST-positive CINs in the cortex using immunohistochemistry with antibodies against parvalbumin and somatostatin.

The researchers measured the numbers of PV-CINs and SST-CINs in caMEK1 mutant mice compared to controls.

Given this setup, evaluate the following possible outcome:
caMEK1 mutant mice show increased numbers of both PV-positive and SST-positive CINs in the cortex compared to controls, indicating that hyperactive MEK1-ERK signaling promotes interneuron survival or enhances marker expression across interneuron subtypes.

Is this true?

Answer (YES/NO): NO